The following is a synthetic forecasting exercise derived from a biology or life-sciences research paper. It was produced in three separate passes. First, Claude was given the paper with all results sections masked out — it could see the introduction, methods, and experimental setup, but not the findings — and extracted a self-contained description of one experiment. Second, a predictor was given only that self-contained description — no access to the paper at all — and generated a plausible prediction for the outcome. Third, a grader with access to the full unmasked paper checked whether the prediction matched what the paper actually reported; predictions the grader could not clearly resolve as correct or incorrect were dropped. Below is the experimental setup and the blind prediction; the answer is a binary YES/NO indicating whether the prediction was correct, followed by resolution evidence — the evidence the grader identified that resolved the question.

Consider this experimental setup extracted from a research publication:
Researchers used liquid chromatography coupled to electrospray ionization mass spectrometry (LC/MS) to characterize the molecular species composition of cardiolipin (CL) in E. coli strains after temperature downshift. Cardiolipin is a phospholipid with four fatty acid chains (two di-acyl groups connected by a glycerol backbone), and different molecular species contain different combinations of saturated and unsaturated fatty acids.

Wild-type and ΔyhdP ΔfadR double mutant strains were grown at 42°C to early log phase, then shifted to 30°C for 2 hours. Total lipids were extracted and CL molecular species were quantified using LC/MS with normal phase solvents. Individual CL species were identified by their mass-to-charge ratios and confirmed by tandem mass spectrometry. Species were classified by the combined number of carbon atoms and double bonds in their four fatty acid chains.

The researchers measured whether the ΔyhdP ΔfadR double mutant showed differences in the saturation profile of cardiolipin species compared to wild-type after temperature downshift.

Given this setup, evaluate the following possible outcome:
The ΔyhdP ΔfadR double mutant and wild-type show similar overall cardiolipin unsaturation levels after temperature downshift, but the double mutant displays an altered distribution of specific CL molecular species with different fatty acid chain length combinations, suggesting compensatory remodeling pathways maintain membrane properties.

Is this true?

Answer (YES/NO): NO